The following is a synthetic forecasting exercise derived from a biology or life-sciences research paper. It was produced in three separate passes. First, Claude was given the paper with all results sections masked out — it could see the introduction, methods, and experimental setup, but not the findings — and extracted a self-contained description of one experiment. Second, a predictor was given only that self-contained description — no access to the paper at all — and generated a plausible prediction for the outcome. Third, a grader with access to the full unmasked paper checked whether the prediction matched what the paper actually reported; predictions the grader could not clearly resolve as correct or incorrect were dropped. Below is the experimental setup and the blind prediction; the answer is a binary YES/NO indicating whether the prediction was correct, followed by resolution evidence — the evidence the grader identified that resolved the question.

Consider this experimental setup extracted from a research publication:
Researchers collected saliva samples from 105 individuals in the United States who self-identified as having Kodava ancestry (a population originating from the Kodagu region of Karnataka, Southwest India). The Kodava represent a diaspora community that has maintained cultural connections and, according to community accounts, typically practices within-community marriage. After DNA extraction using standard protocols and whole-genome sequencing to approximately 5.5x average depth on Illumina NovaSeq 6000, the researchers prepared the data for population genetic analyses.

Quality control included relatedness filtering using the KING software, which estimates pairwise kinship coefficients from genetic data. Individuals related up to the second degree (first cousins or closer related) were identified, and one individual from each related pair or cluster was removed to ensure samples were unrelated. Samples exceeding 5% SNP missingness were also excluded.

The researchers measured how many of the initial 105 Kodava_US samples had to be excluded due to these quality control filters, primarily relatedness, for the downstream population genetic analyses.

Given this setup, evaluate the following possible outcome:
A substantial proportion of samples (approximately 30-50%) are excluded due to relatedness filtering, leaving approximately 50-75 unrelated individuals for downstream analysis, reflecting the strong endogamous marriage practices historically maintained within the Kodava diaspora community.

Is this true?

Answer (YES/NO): NO